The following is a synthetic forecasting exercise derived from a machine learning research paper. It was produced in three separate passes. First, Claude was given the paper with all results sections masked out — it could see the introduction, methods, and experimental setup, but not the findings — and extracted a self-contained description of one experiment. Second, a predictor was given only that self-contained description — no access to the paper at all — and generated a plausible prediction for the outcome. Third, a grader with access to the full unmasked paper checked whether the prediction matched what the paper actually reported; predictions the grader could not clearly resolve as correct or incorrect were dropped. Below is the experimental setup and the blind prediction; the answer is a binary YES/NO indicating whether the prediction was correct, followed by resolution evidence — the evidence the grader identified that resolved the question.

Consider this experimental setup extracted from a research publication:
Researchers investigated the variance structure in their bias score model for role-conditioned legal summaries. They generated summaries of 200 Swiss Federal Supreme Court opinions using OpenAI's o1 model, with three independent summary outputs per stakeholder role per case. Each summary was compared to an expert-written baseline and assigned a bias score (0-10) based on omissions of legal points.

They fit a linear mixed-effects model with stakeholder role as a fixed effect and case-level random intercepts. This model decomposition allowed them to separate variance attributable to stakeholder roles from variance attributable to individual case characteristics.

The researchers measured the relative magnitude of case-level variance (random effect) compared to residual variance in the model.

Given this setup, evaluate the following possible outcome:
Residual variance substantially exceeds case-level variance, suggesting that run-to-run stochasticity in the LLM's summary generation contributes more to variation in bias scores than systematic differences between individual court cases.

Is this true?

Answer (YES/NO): YES